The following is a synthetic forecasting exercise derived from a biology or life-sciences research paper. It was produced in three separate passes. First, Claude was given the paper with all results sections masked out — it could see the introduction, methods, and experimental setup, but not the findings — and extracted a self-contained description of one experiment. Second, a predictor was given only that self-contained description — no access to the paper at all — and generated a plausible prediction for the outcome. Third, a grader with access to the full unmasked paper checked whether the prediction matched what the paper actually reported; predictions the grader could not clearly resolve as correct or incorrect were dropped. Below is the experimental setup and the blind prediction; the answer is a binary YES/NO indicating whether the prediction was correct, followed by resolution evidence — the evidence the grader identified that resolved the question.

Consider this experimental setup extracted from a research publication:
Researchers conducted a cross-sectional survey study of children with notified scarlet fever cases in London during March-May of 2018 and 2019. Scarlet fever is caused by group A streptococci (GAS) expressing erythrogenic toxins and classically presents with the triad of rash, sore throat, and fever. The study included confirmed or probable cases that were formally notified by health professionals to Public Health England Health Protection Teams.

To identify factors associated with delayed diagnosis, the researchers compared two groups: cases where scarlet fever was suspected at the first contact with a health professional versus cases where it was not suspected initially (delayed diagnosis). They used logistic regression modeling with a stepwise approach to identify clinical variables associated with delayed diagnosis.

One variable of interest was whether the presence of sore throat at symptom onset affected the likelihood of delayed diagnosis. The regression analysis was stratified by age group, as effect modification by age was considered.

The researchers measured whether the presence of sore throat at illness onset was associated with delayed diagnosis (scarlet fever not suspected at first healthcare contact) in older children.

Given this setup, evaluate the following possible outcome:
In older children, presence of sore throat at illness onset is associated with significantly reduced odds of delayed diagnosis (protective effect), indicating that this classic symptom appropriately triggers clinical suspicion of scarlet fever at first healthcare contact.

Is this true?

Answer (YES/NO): NO